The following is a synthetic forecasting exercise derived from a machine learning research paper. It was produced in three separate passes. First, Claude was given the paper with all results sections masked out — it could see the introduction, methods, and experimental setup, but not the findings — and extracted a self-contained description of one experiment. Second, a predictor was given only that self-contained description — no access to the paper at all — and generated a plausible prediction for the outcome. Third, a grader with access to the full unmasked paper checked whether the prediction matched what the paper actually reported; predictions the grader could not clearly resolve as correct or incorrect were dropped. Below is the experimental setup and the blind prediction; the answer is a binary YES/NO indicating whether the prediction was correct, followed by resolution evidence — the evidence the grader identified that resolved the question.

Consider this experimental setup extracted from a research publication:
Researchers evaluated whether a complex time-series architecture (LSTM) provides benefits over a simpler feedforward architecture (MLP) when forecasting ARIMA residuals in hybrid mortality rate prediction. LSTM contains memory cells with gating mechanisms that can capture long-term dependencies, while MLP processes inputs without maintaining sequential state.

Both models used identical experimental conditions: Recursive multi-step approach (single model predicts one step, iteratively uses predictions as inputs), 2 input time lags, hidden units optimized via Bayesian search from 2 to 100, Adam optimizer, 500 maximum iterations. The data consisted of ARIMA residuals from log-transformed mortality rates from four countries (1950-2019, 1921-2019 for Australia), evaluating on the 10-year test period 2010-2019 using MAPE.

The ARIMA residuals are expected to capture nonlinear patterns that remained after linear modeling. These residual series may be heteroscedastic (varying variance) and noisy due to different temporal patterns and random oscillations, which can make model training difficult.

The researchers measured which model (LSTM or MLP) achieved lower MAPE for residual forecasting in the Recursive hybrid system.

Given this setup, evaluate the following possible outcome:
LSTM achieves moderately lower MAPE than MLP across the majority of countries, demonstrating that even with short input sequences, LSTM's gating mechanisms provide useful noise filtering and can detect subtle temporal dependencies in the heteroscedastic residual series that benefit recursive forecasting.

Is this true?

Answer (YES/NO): YES